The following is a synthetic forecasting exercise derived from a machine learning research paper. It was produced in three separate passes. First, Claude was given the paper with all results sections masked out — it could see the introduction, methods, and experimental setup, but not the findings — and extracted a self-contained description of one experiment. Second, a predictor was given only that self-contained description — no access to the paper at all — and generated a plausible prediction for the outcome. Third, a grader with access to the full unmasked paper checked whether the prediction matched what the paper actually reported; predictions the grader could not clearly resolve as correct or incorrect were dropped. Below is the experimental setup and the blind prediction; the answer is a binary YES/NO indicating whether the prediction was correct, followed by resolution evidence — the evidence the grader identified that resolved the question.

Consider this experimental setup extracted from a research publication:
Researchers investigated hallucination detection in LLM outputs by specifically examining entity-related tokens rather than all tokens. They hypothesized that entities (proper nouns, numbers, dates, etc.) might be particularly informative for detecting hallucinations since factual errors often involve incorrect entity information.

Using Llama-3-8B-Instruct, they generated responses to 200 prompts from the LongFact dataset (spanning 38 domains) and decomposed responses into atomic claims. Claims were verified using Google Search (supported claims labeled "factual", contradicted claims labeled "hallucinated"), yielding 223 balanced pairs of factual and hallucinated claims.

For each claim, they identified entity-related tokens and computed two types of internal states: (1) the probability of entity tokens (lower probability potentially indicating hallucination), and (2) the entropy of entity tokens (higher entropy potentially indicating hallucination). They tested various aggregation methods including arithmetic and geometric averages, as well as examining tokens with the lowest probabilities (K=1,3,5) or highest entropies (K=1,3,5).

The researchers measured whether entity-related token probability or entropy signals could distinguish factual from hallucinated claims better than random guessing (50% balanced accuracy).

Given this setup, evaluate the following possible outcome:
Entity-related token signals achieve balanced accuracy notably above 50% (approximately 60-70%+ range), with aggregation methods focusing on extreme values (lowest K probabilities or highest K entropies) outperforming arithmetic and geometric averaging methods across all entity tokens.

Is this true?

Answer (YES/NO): NO